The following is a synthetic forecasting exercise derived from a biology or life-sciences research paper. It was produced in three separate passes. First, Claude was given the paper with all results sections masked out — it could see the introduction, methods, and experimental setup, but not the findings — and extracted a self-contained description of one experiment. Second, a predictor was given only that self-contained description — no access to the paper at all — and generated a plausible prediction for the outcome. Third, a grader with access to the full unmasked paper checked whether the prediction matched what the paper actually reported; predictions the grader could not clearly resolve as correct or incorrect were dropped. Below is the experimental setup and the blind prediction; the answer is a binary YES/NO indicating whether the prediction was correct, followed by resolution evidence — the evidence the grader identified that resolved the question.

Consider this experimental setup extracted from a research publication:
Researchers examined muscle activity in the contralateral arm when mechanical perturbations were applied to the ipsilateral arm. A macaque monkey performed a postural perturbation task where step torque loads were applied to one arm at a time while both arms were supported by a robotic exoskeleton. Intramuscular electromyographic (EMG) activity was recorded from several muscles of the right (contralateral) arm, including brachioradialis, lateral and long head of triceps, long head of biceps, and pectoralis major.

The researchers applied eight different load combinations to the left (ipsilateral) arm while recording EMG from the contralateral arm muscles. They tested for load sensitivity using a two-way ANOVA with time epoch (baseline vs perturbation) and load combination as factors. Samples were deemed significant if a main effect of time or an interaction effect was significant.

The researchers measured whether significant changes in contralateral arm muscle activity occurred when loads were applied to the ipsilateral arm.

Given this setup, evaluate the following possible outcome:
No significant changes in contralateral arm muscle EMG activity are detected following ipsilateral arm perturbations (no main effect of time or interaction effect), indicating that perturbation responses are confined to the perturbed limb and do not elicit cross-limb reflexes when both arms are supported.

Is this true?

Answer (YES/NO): YES